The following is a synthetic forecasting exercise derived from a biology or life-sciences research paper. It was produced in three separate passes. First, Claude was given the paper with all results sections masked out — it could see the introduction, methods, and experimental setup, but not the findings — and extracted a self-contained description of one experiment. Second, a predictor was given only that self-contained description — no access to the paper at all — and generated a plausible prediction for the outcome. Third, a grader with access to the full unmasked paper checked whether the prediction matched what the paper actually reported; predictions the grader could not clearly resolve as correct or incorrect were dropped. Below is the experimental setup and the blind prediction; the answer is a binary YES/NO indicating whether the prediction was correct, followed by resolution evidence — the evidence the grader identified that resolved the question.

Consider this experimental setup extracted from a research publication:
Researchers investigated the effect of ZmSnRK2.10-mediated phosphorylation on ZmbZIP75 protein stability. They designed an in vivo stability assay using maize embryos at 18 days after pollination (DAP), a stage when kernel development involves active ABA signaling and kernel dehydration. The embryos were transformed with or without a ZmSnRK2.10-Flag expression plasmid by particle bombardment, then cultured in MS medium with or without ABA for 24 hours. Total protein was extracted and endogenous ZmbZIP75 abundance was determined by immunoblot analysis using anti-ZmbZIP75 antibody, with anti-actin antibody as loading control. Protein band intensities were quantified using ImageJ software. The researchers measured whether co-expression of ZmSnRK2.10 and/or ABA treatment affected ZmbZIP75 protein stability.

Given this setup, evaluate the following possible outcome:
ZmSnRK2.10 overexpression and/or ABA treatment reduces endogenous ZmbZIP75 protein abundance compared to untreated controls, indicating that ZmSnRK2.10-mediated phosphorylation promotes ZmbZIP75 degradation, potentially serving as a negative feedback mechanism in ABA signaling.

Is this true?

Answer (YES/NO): NO